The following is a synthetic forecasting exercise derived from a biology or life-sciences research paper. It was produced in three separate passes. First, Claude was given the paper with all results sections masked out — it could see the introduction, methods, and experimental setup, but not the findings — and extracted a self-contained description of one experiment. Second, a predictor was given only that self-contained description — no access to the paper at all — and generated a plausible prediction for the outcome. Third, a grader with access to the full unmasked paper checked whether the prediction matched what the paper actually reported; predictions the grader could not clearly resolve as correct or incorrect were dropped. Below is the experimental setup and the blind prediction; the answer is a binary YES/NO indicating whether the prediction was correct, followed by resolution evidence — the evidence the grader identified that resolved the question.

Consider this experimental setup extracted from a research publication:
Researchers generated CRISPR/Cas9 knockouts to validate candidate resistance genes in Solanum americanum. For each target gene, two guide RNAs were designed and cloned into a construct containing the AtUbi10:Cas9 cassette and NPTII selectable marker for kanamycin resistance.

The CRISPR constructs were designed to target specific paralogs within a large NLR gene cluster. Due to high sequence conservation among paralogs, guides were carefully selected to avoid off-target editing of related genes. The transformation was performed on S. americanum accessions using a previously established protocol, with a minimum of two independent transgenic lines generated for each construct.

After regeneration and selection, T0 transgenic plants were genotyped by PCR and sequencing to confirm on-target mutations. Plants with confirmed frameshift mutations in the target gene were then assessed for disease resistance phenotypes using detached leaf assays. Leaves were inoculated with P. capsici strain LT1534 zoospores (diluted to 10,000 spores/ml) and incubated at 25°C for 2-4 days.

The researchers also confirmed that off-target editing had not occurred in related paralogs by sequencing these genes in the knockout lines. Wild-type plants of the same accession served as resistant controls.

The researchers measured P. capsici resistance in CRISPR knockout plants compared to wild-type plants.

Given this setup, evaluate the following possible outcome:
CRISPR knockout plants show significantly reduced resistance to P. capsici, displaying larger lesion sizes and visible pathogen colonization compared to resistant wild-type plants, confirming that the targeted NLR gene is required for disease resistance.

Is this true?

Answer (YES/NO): YES